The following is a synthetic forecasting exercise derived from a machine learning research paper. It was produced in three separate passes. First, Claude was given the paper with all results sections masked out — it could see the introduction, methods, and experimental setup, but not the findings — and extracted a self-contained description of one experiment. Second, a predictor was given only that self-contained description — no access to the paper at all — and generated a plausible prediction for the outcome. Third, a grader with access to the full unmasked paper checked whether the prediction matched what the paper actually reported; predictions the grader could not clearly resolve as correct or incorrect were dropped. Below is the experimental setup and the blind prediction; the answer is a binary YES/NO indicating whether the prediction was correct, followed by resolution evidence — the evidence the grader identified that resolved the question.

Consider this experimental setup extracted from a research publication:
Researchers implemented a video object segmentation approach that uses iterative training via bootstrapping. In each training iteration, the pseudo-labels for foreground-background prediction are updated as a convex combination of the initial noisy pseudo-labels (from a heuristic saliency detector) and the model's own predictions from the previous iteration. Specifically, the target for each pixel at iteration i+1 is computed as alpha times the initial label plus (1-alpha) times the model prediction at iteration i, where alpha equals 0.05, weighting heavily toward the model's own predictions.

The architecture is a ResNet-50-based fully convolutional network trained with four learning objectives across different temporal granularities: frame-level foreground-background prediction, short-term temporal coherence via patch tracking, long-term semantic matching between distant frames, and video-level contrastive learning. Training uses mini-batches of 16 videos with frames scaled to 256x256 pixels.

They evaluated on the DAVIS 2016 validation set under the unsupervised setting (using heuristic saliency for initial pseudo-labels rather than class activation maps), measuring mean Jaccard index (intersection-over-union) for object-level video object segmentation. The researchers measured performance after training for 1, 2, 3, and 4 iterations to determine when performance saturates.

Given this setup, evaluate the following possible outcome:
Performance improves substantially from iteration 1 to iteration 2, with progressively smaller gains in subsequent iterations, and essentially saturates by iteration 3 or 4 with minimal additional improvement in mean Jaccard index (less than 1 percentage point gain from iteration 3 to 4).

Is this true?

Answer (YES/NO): NO